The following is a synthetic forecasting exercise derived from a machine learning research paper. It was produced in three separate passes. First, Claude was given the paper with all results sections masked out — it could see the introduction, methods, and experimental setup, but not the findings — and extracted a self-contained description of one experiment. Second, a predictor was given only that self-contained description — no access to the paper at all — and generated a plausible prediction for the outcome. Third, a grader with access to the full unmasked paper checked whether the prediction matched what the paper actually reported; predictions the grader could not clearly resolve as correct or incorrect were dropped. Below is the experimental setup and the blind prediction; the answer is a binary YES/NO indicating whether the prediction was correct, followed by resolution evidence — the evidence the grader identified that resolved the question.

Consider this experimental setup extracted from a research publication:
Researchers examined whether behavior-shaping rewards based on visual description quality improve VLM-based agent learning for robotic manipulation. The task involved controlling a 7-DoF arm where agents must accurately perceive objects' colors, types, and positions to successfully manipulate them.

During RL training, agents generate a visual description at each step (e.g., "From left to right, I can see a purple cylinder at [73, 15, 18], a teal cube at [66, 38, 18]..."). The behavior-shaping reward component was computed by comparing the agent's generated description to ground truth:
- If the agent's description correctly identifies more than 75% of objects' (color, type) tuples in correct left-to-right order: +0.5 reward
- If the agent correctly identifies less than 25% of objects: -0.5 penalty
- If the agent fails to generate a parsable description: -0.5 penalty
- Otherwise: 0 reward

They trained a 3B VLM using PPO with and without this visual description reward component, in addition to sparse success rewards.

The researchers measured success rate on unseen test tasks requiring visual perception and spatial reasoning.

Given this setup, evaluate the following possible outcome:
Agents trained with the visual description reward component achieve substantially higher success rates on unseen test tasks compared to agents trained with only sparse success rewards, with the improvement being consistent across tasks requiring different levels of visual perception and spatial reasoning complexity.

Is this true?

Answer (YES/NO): NO